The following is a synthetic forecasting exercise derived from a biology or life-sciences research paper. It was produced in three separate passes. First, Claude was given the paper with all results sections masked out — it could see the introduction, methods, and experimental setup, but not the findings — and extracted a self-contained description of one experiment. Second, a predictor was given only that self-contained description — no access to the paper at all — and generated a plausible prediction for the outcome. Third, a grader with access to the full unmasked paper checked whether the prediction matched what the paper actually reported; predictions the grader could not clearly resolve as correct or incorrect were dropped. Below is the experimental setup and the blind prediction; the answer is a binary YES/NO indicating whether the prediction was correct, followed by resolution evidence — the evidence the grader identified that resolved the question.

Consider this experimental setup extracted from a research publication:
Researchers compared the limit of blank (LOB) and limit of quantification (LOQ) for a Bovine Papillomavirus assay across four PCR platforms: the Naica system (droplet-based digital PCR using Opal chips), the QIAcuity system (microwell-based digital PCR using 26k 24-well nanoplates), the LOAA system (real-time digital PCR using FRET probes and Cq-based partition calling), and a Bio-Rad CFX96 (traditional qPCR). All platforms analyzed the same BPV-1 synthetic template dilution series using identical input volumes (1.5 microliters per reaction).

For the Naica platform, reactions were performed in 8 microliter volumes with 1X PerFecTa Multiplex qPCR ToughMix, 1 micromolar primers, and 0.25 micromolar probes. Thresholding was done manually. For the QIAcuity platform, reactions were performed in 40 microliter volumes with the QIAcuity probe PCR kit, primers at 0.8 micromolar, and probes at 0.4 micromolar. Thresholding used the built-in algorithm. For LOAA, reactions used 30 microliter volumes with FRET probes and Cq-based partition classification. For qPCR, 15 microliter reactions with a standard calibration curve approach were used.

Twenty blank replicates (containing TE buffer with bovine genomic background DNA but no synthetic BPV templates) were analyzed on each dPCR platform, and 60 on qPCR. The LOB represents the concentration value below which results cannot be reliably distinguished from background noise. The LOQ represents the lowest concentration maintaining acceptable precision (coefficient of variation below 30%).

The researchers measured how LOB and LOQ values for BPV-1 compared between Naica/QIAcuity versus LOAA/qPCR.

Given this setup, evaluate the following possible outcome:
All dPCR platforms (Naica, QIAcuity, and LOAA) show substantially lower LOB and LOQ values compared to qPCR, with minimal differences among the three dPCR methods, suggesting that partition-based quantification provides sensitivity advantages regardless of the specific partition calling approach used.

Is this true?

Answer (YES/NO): NO